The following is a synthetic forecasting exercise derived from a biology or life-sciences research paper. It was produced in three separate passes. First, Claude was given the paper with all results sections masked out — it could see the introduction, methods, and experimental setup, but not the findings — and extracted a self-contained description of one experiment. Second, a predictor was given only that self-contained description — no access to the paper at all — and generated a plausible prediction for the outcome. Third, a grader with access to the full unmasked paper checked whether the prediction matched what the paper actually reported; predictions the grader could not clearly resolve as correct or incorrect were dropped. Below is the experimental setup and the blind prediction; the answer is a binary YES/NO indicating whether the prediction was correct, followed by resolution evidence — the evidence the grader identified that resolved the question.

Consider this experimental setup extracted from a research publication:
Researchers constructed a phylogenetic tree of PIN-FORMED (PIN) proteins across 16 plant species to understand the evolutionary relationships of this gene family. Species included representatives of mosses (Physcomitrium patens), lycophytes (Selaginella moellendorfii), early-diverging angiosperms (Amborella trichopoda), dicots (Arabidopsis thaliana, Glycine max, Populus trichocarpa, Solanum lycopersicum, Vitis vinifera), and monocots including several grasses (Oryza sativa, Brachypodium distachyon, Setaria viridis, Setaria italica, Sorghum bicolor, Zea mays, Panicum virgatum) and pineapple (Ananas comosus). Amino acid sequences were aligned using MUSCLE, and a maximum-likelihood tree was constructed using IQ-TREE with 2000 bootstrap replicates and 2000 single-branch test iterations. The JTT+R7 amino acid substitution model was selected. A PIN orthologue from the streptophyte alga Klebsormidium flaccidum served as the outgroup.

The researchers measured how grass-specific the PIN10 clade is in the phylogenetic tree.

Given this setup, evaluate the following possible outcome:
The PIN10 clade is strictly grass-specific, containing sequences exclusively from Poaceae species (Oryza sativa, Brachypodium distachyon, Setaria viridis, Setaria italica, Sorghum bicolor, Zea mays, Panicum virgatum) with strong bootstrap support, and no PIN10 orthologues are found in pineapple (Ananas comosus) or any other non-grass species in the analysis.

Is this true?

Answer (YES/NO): NO